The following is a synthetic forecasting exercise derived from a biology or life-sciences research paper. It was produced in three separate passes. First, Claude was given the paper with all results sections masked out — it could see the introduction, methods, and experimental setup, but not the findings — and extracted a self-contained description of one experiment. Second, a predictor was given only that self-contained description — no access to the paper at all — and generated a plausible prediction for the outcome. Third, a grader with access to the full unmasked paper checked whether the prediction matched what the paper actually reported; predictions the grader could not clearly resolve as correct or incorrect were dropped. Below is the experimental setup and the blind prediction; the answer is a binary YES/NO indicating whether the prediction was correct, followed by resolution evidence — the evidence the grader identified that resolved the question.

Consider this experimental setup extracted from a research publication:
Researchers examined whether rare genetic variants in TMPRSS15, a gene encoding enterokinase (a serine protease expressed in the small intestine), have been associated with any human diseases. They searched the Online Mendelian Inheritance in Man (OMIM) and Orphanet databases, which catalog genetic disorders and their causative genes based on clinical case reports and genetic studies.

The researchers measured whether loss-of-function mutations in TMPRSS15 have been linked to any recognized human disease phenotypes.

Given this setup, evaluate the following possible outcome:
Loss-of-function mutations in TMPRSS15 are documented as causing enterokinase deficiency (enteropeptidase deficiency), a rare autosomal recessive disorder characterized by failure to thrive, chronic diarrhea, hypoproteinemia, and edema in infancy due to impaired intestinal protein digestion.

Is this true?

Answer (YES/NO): YES